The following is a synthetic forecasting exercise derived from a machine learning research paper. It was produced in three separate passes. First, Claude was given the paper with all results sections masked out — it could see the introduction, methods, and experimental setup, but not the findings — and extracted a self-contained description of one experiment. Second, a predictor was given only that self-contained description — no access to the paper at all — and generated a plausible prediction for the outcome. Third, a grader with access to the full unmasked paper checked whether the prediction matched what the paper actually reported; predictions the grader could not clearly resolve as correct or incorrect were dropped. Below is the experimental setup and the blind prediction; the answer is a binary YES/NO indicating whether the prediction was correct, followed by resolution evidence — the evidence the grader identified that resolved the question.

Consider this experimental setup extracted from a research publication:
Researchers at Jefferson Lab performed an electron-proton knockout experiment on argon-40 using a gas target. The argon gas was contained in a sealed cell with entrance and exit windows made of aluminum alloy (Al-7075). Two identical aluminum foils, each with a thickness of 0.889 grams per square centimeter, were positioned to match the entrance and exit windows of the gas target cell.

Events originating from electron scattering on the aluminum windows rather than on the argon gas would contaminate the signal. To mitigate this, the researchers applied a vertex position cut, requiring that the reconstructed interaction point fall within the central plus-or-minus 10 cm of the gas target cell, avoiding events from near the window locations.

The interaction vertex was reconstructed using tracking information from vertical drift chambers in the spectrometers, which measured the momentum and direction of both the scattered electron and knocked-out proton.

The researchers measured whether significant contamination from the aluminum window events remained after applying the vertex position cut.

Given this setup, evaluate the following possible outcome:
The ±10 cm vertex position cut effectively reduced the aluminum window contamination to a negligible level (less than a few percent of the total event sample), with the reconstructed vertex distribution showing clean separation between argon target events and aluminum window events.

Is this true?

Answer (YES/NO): NO